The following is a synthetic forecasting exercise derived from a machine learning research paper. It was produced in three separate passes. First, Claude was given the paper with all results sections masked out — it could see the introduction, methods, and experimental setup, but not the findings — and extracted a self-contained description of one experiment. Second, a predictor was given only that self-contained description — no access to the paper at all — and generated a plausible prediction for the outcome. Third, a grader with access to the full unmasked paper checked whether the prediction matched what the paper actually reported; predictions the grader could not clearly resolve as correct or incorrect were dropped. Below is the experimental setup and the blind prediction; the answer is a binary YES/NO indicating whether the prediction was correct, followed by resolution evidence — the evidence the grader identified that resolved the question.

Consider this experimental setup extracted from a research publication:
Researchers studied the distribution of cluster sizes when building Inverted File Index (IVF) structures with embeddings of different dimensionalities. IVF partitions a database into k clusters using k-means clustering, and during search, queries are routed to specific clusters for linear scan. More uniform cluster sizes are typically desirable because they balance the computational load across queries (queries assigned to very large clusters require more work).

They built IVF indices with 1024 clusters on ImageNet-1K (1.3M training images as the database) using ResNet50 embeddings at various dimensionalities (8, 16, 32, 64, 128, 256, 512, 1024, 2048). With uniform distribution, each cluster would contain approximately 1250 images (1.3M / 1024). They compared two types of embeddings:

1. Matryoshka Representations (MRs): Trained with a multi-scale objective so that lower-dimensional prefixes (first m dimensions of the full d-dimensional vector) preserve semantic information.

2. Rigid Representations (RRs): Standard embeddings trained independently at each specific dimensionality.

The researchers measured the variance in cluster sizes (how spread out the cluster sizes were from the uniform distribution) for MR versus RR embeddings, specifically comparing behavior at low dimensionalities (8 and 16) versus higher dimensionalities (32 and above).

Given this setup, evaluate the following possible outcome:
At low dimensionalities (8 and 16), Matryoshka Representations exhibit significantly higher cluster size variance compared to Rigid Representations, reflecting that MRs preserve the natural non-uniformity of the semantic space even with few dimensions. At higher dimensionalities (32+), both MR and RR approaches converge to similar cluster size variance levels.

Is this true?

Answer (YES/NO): NO